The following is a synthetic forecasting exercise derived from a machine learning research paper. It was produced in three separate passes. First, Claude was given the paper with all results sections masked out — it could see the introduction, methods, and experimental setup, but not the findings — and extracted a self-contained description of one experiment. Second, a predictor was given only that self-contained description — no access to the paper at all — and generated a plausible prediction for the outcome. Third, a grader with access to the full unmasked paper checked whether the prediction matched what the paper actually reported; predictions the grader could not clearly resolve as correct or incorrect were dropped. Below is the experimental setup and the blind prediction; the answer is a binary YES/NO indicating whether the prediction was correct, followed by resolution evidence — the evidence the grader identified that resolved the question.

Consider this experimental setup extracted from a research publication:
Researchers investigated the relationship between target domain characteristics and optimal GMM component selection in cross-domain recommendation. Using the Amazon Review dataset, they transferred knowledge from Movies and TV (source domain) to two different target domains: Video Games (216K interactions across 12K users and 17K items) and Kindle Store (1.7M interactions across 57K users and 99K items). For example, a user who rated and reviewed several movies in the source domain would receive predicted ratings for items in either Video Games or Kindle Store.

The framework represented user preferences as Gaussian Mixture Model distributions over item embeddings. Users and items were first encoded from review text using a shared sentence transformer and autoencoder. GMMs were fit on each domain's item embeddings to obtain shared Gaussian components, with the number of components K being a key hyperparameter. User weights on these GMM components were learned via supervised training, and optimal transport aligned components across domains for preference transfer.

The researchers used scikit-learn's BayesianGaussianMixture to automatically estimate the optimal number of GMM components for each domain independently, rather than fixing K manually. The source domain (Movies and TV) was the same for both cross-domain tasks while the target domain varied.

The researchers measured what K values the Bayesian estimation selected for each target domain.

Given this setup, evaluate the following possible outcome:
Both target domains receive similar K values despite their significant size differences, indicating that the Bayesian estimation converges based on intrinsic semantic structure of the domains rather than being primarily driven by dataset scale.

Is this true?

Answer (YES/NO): NO